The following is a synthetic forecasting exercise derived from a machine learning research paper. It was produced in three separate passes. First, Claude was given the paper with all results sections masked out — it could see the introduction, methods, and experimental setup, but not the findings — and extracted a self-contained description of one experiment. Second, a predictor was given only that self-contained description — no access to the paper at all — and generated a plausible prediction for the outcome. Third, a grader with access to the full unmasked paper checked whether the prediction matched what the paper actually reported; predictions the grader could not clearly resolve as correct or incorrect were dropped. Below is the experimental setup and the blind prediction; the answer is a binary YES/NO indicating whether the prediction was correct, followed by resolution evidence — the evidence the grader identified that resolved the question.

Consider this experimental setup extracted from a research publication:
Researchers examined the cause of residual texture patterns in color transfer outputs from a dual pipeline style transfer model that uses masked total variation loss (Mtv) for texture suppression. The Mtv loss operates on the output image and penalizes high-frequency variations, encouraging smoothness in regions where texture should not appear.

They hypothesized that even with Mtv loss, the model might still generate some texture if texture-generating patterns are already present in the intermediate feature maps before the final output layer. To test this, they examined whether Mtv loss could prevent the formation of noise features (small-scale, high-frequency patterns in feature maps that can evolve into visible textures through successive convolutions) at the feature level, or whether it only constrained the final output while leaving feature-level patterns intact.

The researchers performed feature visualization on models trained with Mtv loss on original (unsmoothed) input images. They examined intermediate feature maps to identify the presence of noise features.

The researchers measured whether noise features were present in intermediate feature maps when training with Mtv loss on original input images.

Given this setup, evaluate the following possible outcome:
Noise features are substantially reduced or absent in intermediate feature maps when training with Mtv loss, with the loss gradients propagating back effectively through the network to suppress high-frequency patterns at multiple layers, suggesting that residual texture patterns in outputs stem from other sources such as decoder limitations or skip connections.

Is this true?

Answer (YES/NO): NO